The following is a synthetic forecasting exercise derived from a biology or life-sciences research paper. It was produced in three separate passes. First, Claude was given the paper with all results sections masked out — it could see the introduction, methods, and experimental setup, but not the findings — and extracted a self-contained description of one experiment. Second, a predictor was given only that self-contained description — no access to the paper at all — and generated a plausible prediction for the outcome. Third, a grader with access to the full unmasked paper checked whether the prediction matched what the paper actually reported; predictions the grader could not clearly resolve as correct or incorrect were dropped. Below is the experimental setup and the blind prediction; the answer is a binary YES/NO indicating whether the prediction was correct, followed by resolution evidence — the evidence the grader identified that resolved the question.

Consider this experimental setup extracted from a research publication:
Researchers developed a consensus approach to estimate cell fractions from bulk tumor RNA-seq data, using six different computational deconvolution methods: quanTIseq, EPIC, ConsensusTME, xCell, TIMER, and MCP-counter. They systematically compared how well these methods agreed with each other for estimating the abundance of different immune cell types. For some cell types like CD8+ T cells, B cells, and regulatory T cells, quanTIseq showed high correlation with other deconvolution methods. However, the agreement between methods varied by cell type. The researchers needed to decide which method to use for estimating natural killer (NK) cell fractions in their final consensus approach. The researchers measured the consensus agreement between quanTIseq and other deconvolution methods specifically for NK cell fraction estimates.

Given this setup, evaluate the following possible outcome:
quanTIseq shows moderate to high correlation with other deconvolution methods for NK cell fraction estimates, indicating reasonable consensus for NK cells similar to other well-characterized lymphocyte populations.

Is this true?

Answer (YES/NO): NO